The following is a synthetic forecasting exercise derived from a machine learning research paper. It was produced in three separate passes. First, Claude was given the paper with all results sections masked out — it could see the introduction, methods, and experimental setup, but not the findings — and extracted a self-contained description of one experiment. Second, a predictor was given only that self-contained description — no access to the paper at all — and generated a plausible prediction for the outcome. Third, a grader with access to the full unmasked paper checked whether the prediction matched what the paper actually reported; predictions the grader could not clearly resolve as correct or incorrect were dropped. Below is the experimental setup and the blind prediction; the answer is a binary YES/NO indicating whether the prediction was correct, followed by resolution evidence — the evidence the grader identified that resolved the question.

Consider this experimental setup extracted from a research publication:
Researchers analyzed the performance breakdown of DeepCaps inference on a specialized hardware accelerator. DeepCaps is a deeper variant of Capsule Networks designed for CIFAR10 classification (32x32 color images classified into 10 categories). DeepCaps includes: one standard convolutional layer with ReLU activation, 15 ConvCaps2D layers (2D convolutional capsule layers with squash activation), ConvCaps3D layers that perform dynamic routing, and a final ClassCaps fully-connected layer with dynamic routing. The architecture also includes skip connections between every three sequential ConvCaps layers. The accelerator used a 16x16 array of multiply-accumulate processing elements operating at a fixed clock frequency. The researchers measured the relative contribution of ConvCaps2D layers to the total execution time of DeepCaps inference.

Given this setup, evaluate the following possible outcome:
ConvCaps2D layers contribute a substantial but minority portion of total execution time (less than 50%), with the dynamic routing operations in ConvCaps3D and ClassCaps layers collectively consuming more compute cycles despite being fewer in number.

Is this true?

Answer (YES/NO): NO